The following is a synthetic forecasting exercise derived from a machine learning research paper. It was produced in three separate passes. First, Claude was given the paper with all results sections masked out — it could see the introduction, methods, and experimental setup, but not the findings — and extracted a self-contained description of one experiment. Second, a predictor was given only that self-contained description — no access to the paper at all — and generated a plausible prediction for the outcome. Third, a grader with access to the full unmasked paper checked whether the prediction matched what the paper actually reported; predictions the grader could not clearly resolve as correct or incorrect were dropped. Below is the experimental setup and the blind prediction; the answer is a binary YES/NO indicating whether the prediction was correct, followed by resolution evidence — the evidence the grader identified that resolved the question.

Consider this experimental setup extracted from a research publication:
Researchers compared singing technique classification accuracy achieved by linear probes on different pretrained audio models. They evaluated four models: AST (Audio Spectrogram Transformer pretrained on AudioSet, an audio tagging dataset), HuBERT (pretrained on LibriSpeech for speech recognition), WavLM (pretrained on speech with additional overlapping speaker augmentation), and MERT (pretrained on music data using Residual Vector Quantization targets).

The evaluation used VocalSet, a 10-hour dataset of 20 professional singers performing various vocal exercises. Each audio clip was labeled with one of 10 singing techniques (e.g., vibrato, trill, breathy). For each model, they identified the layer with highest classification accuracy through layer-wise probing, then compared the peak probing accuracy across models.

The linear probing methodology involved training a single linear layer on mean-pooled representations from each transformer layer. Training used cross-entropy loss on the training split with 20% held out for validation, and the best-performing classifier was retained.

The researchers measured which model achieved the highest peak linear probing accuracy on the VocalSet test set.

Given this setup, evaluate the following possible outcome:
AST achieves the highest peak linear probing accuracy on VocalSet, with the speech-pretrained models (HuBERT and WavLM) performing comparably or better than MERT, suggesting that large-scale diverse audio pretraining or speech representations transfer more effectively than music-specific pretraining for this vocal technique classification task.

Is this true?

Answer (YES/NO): NO